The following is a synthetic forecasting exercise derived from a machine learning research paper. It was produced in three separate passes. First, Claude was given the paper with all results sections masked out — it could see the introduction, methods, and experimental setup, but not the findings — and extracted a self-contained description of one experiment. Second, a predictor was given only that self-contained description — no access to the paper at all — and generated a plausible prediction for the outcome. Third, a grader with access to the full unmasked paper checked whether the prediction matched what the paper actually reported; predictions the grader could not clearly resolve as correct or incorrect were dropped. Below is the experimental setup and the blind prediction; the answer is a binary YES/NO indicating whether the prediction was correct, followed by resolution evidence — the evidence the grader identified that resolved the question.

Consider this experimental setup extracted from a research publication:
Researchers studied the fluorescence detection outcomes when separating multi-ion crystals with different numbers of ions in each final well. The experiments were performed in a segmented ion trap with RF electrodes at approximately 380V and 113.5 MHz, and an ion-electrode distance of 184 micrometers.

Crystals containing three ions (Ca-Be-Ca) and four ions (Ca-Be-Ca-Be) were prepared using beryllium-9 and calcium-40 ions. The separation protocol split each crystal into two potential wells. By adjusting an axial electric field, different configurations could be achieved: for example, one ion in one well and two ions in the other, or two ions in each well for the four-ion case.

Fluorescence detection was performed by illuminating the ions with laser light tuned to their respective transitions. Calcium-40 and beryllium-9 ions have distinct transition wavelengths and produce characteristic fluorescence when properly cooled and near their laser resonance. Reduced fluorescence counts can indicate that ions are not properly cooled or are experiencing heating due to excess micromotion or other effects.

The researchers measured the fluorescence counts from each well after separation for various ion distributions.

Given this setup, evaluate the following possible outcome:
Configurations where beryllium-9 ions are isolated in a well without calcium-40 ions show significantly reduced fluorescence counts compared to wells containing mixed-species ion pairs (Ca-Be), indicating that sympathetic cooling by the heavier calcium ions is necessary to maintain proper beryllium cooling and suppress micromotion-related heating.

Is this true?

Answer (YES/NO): NO